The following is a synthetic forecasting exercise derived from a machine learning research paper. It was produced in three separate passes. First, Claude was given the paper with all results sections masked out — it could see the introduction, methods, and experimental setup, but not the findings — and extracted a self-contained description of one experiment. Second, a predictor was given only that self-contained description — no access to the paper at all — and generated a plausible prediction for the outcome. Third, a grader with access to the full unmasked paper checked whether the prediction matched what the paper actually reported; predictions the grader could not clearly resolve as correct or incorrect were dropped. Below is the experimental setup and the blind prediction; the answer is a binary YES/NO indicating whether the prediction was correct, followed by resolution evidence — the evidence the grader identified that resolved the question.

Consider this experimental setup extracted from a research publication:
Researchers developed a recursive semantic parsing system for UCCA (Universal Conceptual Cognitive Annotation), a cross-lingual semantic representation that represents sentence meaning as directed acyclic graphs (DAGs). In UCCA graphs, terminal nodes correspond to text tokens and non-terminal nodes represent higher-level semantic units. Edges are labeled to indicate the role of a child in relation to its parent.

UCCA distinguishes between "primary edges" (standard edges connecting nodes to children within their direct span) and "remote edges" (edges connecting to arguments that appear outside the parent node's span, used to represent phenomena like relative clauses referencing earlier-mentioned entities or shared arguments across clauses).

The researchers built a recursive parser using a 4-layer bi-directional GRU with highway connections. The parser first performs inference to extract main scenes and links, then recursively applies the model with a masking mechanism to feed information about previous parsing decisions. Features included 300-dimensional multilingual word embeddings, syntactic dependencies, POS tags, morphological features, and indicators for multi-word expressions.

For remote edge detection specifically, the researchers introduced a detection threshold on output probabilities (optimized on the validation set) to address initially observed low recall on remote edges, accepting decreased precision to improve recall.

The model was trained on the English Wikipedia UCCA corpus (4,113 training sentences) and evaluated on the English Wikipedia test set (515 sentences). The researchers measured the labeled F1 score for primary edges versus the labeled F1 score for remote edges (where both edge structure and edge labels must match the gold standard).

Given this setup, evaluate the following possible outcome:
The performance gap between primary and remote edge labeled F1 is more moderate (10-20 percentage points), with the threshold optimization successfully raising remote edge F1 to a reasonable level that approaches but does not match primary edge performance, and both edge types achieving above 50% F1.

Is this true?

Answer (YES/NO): NO